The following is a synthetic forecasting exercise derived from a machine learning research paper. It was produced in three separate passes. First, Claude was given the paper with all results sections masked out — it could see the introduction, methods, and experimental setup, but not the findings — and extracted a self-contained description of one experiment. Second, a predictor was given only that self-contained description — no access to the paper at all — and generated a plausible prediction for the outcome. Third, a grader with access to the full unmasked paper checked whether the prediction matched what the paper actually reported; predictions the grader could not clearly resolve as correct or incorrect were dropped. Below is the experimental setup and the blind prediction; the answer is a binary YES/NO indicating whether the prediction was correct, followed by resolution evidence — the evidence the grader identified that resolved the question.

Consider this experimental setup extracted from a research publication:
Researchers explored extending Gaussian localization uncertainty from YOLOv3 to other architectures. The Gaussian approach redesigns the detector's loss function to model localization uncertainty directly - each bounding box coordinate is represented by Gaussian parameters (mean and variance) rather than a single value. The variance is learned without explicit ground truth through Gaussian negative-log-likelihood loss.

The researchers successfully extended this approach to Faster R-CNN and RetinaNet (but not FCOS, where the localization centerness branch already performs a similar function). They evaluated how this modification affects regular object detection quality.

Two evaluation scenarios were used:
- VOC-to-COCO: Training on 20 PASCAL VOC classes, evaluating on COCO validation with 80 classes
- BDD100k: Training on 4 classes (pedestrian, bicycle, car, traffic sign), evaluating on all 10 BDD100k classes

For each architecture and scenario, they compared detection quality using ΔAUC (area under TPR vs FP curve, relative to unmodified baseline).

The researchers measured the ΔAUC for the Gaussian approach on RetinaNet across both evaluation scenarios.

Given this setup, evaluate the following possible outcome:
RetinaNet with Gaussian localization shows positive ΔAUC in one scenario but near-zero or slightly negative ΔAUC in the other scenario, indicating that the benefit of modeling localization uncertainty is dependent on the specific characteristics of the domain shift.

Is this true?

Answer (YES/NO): NO